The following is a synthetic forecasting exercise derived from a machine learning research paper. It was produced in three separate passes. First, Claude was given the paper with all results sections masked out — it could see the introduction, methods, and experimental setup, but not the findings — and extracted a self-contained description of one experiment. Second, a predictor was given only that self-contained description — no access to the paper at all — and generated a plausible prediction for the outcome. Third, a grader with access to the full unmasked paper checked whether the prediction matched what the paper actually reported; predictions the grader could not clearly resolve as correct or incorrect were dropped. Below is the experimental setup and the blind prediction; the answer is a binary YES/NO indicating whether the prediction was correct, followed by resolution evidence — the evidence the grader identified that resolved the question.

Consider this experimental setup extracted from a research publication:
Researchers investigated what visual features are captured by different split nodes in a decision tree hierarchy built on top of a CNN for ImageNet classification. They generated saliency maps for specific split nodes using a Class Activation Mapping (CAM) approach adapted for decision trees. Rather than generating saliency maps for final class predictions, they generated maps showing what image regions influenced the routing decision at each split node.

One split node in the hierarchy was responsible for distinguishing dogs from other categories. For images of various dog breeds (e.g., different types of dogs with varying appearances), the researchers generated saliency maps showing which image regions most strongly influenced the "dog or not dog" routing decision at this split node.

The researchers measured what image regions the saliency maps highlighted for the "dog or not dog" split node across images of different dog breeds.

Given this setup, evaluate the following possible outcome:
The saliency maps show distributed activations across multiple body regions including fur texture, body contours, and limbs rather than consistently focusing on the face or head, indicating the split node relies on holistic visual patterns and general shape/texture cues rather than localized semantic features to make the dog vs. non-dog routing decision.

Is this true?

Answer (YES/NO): NO